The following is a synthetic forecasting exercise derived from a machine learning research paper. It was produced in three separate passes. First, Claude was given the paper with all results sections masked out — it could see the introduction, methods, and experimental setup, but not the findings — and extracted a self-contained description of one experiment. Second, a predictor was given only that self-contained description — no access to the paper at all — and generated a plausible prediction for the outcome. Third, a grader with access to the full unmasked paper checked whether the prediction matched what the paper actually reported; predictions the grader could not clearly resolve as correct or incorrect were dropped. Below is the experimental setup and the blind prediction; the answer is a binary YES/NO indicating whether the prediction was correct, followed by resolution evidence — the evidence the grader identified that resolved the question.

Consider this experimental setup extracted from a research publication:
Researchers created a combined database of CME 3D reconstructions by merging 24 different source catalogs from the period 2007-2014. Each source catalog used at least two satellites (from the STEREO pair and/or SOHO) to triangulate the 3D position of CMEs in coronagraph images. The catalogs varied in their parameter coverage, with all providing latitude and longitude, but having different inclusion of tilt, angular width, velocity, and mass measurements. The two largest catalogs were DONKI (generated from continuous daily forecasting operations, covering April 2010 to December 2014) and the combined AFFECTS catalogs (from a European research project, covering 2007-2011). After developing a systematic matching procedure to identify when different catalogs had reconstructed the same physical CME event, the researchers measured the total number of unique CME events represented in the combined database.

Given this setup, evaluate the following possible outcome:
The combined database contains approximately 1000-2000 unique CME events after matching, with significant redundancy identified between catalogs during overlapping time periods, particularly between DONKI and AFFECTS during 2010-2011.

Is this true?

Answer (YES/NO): YES